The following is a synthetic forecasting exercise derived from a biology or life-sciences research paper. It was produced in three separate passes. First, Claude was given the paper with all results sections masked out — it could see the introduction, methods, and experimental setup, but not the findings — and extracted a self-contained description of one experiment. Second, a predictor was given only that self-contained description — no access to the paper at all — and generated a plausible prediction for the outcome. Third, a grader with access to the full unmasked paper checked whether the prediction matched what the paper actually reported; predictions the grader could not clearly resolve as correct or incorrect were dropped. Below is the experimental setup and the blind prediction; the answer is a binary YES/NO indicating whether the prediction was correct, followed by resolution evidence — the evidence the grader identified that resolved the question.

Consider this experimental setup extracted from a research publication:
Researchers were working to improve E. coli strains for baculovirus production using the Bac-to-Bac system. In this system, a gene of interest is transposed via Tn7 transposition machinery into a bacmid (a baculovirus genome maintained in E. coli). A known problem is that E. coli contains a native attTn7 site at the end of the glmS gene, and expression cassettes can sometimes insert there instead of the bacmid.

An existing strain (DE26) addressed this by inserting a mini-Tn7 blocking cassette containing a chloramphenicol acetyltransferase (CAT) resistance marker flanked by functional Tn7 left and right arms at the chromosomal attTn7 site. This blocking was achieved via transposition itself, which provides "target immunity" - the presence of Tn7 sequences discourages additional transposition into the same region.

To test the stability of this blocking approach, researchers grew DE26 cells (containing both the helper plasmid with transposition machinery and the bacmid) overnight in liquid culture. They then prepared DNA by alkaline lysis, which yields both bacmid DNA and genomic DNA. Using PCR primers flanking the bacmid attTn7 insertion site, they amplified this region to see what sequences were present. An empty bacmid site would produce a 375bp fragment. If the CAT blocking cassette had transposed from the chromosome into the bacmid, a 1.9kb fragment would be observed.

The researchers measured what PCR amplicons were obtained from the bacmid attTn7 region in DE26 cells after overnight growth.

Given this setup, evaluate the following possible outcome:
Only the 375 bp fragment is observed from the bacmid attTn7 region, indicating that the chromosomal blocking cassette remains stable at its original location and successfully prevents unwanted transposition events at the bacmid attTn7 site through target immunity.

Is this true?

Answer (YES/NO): NO